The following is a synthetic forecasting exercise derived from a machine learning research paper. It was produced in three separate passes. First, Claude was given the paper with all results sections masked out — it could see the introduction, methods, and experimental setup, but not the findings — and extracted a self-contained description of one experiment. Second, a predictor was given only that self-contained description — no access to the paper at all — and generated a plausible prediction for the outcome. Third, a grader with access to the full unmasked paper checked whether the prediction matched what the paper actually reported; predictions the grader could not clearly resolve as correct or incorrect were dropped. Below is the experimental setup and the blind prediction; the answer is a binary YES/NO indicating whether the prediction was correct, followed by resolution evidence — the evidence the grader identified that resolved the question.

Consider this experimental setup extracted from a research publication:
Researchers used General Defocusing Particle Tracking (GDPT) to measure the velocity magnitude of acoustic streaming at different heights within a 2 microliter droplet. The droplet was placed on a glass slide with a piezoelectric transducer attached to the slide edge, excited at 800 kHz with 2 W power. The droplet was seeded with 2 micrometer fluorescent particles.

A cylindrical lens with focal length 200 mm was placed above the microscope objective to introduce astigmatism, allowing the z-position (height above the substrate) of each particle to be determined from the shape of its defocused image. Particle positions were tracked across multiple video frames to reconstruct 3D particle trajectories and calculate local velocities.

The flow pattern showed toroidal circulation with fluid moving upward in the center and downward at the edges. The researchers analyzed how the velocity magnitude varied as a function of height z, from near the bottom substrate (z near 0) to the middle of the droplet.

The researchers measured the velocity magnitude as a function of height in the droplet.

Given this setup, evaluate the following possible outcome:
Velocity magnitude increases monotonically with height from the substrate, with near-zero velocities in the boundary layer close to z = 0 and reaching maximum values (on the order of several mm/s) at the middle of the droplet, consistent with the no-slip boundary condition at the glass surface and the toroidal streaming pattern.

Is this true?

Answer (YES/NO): NO